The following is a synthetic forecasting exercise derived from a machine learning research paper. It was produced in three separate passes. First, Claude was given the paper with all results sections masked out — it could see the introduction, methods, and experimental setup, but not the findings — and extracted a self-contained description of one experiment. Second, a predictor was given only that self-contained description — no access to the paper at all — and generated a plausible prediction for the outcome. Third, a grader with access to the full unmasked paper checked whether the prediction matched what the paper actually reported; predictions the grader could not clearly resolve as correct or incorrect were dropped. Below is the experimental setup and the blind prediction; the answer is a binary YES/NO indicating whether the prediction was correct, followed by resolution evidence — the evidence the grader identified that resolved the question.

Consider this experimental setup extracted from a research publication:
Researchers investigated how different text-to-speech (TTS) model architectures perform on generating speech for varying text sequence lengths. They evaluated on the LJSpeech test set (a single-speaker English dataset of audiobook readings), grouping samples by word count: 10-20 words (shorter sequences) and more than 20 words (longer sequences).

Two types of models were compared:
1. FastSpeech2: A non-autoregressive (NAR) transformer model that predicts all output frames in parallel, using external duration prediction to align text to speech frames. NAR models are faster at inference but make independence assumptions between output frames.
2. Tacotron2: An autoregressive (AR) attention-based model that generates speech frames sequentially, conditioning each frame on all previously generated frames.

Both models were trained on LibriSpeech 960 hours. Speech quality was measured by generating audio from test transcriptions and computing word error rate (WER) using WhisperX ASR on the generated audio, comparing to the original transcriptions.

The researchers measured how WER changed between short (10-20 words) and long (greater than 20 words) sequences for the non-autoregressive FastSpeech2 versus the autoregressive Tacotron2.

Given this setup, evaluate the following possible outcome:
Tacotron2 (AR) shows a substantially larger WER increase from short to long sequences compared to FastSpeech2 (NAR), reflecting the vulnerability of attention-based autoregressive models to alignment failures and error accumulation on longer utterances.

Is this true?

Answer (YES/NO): NO